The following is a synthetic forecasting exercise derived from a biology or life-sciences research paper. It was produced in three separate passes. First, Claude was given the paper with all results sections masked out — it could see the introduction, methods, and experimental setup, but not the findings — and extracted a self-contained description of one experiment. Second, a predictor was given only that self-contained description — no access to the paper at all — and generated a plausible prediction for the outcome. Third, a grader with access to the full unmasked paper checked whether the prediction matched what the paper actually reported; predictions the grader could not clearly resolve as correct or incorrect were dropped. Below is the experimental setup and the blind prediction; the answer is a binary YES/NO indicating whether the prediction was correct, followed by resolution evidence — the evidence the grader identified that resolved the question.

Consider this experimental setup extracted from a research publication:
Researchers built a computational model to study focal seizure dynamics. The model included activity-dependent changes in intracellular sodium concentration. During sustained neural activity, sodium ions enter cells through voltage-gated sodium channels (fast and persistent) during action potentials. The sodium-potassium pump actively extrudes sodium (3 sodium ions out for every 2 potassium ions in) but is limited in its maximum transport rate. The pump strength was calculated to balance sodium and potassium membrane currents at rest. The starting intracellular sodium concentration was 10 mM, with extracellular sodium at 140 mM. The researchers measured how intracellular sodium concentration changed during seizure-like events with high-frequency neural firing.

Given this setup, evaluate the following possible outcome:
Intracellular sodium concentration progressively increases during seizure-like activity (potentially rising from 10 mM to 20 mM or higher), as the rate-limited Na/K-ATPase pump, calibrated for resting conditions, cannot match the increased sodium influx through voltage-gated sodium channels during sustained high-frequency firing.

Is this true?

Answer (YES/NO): NO